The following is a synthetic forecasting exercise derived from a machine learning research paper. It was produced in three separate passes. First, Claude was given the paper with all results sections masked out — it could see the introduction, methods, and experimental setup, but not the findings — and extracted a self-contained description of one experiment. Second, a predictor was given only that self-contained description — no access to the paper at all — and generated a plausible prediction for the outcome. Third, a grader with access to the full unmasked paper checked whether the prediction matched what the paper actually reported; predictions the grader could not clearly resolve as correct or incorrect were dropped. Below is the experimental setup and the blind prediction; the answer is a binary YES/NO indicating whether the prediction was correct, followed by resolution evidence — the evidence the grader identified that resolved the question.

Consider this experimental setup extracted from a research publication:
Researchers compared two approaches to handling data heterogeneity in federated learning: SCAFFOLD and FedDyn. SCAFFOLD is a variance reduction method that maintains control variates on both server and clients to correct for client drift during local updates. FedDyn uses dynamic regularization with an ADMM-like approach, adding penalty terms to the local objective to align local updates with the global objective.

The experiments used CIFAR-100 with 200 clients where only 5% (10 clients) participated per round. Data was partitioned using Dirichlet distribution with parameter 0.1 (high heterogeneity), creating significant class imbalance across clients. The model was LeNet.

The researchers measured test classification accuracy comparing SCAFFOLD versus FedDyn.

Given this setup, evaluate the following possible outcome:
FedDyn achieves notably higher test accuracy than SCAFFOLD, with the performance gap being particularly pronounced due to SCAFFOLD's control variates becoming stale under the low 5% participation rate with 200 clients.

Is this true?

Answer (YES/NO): NO